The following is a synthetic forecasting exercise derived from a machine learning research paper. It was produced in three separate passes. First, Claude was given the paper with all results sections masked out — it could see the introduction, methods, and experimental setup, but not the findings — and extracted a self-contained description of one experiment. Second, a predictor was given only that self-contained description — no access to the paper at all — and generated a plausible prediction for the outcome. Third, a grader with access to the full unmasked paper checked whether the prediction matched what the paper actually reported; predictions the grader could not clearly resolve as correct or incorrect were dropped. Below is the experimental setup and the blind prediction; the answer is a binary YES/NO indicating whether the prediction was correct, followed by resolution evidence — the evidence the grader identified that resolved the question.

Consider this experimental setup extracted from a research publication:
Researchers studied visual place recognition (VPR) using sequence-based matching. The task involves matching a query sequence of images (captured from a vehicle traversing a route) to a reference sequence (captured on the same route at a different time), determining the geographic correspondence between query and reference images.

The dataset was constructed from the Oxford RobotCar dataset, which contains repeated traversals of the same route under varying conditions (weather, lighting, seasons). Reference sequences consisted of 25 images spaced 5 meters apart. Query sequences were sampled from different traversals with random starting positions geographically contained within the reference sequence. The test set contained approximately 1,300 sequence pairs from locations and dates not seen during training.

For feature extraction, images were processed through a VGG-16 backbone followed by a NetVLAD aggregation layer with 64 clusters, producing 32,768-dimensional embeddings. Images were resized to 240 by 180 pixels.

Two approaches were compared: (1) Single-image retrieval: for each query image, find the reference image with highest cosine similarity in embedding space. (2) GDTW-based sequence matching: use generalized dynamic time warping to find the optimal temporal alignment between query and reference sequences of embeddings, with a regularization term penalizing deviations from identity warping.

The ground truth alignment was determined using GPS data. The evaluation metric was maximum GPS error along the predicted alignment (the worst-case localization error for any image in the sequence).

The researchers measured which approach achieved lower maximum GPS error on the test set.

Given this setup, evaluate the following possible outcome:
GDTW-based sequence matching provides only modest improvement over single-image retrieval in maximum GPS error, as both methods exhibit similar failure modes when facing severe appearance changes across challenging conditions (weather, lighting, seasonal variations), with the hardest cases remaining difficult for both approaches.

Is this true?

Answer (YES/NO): NO